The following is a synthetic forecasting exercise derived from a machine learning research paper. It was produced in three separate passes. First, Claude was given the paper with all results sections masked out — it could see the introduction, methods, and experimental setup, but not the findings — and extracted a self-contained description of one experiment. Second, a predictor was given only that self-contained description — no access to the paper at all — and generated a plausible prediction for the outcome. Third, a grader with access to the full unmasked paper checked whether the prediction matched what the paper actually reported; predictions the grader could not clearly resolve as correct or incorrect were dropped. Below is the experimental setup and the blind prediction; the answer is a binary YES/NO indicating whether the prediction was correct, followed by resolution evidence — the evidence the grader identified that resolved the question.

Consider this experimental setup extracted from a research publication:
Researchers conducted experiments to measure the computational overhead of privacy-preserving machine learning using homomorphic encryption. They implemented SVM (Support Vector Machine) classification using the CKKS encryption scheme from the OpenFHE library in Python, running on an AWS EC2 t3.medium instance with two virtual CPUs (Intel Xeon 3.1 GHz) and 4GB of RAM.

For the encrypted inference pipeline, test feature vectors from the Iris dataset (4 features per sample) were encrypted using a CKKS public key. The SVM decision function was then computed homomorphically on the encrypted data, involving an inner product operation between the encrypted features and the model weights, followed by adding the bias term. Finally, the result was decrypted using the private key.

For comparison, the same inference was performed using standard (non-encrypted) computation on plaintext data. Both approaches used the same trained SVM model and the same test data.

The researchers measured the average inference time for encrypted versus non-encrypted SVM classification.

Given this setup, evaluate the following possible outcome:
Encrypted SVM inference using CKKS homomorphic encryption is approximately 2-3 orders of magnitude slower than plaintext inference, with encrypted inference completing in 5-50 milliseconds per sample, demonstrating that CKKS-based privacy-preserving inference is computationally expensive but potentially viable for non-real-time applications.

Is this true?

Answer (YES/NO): NO